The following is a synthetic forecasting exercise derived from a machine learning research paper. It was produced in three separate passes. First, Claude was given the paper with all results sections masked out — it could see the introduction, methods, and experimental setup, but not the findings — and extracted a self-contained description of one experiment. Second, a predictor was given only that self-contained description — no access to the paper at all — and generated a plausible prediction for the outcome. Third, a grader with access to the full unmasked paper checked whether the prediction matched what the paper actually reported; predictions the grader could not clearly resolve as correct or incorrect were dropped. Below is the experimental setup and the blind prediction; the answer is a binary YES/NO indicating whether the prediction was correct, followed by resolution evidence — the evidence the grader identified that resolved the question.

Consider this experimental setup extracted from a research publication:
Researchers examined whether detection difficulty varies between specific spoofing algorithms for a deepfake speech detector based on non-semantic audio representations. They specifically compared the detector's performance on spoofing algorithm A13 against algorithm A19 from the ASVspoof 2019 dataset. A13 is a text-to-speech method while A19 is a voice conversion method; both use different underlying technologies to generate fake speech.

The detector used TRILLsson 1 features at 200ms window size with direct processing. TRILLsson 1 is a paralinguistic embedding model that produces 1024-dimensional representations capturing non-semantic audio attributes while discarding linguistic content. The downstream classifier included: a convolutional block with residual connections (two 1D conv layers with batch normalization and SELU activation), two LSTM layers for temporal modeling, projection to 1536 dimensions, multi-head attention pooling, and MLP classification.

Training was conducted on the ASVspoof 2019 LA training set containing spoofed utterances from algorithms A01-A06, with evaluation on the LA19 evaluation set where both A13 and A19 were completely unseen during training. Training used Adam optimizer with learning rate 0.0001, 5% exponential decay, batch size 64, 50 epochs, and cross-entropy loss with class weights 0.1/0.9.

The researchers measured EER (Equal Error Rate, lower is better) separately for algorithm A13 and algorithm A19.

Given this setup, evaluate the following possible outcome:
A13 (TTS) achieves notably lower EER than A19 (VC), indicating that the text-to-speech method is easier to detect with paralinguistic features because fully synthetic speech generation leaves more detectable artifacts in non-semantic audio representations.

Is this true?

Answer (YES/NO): YES